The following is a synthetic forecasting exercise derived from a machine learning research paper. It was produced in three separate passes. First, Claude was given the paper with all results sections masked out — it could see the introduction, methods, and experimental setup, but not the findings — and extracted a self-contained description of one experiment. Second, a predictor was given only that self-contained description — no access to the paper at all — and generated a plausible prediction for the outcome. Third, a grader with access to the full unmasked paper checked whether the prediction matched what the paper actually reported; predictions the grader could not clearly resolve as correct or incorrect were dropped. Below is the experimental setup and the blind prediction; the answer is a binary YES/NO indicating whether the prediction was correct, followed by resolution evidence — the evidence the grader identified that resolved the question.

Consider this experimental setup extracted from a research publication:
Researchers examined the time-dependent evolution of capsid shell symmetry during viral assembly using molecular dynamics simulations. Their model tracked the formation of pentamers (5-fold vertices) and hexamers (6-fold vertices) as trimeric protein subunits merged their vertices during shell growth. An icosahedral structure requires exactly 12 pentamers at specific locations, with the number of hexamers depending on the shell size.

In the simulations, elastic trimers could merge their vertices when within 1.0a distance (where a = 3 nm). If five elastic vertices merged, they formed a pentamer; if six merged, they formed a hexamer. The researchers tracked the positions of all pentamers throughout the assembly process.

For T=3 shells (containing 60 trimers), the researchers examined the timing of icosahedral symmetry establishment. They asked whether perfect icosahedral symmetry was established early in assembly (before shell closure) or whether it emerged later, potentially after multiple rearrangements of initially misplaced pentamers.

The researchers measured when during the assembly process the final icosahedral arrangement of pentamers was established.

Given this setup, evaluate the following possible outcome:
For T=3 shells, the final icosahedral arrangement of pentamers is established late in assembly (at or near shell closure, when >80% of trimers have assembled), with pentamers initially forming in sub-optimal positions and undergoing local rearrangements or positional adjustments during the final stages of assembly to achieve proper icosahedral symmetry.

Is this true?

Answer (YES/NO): NO